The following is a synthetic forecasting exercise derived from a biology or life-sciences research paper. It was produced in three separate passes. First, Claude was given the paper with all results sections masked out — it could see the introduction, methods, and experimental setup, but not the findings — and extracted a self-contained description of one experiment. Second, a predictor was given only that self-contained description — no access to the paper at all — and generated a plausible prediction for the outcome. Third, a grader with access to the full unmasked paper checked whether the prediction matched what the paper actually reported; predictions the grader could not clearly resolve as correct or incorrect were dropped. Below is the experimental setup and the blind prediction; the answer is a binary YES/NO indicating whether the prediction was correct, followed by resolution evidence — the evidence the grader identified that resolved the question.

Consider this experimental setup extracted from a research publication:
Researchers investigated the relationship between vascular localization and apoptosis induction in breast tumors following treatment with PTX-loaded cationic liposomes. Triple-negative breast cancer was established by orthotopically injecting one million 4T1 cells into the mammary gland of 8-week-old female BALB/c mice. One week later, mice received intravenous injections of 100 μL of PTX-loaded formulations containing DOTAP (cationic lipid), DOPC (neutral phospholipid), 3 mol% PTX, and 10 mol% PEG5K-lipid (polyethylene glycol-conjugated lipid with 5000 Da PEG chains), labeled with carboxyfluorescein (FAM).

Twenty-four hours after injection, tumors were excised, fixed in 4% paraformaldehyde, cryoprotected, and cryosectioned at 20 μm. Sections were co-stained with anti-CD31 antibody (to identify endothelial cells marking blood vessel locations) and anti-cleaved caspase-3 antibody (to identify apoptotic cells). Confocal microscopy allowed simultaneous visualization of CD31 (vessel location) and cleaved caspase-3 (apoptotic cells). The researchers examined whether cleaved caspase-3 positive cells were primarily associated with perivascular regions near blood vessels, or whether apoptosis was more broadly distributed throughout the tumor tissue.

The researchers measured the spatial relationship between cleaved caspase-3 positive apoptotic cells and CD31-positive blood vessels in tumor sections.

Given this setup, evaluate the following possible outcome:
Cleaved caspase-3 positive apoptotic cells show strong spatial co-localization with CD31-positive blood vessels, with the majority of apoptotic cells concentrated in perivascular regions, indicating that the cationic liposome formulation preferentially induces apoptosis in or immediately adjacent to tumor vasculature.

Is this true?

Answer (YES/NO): NO